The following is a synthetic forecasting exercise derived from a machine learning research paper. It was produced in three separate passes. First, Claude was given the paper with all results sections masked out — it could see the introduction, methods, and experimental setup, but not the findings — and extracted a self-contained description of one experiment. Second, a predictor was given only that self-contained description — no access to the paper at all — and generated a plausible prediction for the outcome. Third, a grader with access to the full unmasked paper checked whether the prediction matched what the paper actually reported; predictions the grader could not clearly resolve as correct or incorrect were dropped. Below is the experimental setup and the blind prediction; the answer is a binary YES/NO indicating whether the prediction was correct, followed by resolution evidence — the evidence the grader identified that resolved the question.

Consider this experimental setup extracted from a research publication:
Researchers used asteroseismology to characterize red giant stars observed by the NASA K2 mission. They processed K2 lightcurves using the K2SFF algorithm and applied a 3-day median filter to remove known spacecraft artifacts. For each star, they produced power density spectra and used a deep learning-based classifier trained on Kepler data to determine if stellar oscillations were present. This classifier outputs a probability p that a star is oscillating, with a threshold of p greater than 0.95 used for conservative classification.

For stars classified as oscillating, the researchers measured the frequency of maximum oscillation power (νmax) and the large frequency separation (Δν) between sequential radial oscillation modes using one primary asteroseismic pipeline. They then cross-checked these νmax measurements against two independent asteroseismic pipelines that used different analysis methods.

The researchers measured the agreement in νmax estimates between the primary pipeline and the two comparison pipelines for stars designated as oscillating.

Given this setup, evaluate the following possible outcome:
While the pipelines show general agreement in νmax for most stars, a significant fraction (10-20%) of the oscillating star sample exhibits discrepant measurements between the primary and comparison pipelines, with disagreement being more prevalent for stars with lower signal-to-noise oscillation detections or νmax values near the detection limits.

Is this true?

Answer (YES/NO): NO